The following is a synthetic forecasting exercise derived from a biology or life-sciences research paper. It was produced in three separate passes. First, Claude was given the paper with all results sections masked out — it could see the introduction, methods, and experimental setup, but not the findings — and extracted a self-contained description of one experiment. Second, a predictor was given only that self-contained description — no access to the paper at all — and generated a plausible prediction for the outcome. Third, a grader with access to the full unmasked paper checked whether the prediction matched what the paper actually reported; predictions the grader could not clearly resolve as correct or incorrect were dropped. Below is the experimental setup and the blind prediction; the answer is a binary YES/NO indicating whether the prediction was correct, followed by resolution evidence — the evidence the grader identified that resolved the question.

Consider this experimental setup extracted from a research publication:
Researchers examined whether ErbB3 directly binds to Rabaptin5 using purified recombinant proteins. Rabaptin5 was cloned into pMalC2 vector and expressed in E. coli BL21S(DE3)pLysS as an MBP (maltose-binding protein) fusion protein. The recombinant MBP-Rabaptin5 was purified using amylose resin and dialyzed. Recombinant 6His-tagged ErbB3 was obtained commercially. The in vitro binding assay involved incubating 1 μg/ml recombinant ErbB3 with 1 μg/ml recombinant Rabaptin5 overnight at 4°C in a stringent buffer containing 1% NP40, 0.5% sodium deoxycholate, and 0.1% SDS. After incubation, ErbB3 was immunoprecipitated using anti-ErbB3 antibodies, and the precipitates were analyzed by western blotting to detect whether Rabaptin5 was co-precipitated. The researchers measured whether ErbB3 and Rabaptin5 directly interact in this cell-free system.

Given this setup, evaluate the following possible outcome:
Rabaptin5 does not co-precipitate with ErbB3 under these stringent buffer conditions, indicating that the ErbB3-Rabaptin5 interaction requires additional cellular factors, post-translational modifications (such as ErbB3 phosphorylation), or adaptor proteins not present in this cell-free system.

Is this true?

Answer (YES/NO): NO